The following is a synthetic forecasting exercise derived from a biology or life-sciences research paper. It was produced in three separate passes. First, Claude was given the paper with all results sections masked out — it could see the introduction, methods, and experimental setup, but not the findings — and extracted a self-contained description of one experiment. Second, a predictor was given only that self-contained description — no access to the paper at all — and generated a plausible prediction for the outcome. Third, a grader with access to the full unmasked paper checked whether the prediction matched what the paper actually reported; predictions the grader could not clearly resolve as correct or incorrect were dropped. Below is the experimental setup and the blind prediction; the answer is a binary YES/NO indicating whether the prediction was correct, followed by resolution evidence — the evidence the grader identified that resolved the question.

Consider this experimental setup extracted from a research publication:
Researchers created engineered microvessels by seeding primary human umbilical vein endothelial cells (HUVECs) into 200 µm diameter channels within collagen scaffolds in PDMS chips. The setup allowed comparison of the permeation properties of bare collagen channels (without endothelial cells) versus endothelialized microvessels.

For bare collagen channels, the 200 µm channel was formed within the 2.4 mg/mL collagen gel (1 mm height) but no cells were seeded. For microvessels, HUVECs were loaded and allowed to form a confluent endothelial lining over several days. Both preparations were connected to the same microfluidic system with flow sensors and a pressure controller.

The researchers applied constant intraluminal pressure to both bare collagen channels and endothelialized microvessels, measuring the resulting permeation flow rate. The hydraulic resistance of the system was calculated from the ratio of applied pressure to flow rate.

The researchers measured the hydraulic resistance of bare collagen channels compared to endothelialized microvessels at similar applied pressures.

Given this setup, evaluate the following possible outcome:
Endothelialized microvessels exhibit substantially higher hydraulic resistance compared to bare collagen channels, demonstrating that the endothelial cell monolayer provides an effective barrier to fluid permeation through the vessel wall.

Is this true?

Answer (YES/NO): YES